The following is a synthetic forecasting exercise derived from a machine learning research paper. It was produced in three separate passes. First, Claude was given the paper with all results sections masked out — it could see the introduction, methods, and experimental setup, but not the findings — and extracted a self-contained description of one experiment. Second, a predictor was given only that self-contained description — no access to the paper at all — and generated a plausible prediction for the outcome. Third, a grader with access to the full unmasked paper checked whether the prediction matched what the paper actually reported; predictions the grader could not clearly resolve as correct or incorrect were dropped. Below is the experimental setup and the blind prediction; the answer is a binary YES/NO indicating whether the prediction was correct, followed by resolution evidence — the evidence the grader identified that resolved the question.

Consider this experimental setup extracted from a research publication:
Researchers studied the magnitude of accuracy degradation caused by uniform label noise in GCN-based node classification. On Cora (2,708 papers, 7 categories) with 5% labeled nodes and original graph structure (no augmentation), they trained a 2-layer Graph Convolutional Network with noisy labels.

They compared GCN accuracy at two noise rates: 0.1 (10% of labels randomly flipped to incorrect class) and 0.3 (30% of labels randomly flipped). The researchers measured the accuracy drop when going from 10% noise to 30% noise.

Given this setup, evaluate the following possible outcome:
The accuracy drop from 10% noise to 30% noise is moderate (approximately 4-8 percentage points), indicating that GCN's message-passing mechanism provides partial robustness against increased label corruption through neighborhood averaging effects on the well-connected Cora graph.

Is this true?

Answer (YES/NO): NO